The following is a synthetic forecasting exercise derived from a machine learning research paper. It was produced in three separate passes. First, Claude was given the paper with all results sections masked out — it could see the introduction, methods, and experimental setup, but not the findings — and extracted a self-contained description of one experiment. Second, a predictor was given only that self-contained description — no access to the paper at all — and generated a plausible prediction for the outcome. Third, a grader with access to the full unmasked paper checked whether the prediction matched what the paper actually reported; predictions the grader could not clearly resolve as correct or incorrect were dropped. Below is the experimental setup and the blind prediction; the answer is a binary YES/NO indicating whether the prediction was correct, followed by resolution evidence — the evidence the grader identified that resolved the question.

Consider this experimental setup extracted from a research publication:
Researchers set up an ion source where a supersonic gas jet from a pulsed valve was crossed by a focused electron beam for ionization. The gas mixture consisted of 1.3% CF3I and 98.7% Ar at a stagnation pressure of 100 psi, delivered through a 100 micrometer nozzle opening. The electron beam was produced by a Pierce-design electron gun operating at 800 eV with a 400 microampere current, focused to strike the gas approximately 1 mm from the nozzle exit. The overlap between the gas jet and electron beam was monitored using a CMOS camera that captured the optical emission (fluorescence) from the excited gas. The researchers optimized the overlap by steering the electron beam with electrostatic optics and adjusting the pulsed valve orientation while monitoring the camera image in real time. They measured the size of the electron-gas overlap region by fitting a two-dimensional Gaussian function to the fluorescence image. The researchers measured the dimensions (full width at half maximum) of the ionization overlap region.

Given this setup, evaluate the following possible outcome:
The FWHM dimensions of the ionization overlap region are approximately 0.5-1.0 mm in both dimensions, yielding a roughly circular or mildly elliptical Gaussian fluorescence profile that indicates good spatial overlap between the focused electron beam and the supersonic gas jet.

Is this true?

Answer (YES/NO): NO